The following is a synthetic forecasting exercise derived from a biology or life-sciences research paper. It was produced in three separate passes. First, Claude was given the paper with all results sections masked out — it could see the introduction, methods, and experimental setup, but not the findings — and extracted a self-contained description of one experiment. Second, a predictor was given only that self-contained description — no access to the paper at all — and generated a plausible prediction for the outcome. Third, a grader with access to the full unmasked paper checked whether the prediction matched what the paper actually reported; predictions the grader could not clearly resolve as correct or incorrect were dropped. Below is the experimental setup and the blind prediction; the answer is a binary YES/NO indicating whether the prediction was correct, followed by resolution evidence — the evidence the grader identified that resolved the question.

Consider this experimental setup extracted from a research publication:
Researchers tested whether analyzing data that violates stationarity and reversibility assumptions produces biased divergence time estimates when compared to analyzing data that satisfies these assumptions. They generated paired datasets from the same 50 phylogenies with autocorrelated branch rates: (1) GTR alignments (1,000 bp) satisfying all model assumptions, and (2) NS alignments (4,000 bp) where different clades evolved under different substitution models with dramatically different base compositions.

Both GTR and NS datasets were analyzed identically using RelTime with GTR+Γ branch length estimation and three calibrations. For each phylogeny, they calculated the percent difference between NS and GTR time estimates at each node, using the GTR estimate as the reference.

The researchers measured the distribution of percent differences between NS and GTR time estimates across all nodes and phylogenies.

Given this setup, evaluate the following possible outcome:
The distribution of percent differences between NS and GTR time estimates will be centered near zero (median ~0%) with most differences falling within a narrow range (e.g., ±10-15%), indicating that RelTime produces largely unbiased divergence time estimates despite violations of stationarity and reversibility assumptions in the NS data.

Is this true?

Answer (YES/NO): YES